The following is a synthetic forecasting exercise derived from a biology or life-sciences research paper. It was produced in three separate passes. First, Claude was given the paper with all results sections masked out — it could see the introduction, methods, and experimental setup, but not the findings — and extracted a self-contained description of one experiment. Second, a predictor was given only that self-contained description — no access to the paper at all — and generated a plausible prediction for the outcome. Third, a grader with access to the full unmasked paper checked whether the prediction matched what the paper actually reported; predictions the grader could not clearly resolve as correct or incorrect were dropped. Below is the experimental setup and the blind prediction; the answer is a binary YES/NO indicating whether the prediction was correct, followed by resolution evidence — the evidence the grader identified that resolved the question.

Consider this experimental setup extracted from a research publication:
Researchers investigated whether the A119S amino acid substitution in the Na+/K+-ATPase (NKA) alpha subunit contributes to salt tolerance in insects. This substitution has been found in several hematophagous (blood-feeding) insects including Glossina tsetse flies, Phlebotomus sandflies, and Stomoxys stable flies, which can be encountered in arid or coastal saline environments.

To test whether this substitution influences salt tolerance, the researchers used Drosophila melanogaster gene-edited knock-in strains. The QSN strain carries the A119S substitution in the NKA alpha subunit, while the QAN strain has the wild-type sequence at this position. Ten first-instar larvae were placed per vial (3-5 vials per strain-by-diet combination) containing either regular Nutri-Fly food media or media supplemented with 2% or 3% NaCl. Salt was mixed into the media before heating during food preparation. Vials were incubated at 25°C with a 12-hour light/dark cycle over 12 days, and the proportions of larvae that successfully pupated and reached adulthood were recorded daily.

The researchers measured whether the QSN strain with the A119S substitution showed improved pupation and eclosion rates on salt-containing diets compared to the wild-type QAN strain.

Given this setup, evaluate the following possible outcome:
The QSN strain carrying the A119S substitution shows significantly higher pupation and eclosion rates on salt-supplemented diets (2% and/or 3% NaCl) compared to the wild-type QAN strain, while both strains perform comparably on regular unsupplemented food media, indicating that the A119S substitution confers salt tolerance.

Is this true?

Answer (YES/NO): NO